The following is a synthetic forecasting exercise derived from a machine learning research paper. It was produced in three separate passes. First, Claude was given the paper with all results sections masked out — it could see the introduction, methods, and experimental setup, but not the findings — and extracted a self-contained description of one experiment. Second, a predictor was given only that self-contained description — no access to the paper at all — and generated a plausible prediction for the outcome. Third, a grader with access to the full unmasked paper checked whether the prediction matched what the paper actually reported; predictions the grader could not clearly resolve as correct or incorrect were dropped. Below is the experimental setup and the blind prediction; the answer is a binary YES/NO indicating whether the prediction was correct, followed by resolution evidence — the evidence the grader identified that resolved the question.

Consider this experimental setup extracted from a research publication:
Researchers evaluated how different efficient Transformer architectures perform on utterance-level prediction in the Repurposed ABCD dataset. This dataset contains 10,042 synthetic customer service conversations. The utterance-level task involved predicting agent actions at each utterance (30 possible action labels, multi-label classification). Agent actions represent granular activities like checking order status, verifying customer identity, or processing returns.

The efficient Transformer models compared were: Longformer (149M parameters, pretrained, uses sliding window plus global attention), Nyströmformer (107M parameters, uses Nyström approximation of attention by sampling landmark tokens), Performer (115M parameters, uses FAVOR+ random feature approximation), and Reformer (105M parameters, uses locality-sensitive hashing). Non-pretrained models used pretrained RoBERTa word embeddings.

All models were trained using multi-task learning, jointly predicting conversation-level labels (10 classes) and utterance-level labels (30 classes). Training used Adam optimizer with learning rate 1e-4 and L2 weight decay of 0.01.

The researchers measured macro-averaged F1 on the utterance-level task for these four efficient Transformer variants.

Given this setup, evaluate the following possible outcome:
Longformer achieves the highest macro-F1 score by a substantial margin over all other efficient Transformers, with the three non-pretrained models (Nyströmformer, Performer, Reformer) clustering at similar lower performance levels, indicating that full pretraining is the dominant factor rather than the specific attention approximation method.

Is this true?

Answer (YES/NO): NO